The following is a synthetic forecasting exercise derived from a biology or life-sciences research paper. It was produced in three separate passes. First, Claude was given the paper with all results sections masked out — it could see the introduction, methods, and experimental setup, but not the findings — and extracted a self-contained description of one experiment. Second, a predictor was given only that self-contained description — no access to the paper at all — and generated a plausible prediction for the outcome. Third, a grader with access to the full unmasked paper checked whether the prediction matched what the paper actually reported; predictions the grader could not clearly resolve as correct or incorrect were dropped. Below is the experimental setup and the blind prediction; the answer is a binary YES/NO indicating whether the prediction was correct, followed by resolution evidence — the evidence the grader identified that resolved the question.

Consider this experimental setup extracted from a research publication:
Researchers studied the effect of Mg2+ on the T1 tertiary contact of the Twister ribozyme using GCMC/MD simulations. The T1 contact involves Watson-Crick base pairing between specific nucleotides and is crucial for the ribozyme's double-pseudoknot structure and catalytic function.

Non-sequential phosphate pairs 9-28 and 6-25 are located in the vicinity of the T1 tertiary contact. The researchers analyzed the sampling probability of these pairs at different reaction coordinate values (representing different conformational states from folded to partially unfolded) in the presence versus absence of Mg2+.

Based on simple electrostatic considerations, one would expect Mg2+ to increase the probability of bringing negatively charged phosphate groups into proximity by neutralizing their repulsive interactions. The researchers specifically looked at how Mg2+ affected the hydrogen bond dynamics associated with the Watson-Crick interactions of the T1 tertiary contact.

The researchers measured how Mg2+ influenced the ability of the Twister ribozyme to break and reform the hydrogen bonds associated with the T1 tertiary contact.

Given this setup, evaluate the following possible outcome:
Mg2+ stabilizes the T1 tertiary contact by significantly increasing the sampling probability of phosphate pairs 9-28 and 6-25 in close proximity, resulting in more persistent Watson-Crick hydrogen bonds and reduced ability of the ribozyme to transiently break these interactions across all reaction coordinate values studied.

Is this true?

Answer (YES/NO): NO